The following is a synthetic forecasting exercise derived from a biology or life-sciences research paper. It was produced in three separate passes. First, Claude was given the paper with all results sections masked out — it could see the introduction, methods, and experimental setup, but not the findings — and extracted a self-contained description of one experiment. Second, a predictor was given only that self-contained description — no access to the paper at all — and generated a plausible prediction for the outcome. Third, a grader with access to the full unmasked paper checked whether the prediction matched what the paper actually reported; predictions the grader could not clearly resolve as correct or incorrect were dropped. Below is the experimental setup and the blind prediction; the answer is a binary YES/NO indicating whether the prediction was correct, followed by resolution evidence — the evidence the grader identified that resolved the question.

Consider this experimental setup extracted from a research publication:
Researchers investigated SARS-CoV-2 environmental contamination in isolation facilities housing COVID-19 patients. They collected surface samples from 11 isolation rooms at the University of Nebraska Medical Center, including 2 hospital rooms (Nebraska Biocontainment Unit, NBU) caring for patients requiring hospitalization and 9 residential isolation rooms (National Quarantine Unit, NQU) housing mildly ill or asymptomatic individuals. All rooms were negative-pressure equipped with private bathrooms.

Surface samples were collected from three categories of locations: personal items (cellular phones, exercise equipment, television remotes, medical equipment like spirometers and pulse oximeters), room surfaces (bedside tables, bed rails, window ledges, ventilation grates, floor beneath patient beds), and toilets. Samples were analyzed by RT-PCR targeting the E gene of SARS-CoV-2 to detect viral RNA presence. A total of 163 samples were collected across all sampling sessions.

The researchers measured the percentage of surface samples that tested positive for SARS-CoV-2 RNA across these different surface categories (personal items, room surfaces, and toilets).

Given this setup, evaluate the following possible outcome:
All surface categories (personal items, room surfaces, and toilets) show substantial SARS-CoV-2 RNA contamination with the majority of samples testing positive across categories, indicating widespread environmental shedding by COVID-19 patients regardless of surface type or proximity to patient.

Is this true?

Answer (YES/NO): YES